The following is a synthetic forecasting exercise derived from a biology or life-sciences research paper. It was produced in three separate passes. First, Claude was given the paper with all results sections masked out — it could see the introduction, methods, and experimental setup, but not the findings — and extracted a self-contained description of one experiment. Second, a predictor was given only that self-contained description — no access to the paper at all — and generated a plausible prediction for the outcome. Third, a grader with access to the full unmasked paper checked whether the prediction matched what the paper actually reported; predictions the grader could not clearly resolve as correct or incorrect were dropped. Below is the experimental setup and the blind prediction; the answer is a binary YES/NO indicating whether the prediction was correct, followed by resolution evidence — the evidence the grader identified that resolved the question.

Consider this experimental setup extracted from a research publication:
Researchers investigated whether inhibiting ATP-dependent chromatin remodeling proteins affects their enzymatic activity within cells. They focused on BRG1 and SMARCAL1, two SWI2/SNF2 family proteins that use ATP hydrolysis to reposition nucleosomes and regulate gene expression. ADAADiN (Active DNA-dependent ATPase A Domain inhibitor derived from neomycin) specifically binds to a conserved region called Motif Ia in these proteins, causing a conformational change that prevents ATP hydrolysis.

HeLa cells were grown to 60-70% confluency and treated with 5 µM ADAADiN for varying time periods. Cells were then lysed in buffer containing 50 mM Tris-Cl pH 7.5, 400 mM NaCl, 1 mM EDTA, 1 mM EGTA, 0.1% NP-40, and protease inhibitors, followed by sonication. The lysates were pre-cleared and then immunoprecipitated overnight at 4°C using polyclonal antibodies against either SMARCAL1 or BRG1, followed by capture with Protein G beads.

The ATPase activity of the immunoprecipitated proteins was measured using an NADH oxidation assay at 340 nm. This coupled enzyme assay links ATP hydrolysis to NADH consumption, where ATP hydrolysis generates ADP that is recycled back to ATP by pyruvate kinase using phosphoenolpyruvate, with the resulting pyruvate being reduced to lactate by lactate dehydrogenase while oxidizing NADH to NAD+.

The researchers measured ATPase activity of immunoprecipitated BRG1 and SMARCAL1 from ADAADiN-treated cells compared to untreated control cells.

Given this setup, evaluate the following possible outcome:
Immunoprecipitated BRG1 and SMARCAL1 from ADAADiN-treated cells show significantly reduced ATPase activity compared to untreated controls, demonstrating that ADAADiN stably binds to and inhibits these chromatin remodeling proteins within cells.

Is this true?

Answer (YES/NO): YES